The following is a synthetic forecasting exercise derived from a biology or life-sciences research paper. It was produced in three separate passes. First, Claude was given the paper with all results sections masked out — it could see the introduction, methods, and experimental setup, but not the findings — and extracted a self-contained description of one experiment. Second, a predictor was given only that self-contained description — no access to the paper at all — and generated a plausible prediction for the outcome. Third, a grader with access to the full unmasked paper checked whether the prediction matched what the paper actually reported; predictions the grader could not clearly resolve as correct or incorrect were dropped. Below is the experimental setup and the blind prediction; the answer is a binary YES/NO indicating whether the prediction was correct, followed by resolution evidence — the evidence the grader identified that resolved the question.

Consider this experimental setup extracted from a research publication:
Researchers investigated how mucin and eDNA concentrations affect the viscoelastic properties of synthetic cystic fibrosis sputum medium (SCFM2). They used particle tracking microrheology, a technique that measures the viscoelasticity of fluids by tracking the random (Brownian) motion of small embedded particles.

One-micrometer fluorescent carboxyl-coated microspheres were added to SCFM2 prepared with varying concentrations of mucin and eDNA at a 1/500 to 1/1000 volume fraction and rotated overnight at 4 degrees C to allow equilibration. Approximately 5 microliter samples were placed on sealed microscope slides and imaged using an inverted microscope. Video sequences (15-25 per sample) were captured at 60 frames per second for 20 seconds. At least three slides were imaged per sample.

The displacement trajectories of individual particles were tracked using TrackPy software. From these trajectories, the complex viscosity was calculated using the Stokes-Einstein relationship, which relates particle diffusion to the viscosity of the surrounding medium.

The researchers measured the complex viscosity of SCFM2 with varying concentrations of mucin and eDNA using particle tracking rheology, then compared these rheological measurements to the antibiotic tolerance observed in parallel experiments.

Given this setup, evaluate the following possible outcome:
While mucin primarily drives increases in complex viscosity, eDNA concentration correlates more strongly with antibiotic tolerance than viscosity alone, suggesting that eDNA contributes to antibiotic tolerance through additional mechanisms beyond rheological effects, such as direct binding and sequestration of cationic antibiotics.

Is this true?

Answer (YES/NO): NO